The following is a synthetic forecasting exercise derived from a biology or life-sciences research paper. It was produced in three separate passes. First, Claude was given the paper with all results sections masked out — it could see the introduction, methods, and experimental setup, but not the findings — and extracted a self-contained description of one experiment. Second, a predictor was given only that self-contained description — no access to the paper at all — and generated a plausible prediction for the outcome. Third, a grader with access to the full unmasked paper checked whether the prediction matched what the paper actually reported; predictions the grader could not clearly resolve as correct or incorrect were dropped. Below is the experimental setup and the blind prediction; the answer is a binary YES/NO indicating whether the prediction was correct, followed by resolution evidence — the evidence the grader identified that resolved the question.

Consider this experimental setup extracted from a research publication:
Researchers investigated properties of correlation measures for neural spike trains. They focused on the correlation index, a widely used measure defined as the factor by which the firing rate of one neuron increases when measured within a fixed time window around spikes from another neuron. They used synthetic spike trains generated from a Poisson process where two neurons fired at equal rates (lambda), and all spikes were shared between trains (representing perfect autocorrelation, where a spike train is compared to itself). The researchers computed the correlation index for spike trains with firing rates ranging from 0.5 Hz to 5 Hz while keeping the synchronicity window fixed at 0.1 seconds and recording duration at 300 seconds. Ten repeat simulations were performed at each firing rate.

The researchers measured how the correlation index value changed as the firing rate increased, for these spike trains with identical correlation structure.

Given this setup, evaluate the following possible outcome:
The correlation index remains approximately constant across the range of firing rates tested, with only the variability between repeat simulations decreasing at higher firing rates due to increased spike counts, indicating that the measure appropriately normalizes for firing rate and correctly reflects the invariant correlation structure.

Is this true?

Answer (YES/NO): NO